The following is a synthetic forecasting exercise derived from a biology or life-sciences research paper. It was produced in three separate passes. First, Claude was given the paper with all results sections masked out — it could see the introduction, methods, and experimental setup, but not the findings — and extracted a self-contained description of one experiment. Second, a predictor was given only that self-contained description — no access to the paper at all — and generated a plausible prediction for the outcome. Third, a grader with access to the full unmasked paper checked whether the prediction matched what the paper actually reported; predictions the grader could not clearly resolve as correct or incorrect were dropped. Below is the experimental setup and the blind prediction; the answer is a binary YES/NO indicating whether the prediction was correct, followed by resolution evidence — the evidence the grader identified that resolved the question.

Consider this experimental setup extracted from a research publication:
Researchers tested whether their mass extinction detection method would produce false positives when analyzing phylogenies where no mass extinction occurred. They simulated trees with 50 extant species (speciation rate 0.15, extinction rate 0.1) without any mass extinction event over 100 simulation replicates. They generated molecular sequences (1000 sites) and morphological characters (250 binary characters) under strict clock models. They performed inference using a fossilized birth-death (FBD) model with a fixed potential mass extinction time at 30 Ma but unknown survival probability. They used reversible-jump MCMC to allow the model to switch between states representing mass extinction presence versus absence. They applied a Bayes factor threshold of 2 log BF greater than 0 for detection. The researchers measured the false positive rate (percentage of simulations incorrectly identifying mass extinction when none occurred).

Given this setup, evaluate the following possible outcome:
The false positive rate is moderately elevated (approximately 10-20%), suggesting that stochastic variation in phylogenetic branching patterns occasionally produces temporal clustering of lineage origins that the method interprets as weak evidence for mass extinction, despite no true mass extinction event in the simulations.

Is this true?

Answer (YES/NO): YES